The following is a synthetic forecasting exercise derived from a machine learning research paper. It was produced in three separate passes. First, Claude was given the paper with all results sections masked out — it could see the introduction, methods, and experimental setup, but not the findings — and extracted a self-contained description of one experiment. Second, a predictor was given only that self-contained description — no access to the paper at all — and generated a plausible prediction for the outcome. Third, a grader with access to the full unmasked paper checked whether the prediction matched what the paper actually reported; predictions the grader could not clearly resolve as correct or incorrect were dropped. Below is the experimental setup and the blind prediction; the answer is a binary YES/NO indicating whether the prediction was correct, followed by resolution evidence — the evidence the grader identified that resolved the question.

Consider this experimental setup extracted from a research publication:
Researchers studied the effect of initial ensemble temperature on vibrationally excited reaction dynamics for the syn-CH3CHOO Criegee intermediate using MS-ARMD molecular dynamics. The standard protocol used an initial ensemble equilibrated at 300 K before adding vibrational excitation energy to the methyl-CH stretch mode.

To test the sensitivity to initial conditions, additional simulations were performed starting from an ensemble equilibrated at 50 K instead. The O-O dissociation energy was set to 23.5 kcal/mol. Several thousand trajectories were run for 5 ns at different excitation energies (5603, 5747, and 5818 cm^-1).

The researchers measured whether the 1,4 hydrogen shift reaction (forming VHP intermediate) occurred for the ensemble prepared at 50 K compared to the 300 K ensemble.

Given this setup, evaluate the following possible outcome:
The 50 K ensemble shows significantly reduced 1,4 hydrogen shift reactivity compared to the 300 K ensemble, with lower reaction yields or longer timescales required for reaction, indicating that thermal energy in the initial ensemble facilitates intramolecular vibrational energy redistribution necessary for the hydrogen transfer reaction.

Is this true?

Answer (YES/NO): YES